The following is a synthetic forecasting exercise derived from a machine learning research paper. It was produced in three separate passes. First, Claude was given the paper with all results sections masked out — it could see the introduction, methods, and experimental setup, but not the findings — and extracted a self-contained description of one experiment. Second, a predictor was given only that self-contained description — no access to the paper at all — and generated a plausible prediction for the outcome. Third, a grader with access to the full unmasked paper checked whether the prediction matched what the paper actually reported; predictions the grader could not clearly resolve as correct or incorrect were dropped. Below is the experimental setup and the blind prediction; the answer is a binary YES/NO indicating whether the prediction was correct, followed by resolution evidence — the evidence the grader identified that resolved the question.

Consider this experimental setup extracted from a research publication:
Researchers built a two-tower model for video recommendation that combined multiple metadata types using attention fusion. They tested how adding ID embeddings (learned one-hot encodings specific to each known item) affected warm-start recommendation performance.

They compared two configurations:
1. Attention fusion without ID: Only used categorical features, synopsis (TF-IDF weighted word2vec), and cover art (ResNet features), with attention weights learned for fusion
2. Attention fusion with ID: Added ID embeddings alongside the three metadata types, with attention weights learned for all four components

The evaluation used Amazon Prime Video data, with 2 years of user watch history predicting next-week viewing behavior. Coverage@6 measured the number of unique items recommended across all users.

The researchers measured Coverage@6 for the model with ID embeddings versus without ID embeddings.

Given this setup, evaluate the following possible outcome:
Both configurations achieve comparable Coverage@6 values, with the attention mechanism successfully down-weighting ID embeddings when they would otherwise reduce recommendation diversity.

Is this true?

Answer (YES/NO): NO